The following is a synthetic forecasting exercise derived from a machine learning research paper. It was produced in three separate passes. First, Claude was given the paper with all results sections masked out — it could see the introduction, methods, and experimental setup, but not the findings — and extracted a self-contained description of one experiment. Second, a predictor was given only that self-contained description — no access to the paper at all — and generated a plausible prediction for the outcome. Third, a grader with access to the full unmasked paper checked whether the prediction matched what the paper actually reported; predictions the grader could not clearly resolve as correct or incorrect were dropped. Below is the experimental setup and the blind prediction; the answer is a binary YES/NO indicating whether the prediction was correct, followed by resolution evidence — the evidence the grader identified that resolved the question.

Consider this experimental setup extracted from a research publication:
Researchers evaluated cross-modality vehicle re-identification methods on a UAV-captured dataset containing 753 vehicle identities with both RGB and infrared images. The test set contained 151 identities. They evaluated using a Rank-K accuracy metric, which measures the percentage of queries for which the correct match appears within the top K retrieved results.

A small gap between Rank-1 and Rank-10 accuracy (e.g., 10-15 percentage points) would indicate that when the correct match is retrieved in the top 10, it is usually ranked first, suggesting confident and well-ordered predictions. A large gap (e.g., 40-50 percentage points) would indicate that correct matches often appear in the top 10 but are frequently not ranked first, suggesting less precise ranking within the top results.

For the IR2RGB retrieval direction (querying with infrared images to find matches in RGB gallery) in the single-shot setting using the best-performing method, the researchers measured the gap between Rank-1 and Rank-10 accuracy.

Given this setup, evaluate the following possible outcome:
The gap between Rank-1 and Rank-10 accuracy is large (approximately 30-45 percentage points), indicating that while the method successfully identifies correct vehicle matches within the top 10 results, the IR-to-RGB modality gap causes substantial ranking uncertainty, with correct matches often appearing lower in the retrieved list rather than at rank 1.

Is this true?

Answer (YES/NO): NO